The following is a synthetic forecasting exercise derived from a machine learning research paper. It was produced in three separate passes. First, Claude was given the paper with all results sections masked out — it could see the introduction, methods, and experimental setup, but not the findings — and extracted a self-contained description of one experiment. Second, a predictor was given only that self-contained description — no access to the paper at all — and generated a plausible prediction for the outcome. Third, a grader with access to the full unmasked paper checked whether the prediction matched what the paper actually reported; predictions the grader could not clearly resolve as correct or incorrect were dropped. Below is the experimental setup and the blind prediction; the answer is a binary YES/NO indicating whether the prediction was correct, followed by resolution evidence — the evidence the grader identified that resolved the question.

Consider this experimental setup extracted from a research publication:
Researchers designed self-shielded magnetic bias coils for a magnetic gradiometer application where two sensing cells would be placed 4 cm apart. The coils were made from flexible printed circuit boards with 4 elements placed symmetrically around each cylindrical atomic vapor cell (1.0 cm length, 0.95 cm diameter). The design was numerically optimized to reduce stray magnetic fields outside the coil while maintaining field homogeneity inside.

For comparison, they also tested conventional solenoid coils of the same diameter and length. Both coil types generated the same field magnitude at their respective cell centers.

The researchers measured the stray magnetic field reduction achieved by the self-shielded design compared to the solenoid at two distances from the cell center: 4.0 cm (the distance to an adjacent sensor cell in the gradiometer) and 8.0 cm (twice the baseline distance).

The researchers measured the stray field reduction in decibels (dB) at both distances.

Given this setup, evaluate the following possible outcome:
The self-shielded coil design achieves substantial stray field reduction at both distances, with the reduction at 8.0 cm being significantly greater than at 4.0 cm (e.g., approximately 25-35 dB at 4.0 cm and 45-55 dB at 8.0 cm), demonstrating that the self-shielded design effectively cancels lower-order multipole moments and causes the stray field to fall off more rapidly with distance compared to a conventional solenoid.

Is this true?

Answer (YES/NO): NO